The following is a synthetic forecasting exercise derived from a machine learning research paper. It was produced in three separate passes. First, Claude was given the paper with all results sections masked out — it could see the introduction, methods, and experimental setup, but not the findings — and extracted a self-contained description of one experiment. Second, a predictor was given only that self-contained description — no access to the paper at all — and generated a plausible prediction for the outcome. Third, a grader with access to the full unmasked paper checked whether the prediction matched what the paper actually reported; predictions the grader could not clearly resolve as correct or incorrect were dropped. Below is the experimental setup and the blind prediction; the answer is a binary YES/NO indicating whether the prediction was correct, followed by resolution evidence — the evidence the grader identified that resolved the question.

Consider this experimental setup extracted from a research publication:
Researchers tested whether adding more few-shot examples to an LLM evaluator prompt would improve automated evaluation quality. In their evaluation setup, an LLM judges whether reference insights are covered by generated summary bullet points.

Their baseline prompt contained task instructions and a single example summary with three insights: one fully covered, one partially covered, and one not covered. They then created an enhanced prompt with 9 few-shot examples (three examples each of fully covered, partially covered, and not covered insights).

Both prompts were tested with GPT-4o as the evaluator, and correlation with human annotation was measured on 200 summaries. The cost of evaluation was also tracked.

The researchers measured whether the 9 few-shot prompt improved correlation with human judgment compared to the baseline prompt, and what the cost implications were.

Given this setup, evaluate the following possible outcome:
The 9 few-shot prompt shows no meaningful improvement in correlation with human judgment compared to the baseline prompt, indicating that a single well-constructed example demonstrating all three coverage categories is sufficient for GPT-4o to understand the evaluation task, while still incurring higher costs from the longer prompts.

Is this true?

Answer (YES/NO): NO